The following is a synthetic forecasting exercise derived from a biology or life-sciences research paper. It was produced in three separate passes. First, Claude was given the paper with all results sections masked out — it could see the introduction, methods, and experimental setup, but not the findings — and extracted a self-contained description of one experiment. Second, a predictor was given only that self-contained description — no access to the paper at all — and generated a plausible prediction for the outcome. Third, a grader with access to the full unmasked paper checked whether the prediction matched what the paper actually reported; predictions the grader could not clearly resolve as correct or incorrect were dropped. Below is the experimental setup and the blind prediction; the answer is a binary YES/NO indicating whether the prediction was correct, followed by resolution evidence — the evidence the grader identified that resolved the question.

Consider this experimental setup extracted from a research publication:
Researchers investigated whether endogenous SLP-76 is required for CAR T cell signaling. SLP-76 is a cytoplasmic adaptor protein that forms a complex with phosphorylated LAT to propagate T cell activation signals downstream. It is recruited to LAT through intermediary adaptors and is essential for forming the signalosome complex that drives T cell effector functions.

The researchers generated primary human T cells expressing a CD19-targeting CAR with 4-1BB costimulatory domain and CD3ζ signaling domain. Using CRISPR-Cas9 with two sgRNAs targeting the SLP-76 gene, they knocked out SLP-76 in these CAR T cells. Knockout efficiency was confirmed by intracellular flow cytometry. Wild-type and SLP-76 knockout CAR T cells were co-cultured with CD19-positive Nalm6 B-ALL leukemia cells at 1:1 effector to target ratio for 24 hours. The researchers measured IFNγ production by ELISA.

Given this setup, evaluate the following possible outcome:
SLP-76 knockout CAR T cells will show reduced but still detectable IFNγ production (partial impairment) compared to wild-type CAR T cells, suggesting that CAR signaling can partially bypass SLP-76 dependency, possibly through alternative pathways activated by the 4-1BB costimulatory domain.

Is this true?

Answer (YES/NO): NO